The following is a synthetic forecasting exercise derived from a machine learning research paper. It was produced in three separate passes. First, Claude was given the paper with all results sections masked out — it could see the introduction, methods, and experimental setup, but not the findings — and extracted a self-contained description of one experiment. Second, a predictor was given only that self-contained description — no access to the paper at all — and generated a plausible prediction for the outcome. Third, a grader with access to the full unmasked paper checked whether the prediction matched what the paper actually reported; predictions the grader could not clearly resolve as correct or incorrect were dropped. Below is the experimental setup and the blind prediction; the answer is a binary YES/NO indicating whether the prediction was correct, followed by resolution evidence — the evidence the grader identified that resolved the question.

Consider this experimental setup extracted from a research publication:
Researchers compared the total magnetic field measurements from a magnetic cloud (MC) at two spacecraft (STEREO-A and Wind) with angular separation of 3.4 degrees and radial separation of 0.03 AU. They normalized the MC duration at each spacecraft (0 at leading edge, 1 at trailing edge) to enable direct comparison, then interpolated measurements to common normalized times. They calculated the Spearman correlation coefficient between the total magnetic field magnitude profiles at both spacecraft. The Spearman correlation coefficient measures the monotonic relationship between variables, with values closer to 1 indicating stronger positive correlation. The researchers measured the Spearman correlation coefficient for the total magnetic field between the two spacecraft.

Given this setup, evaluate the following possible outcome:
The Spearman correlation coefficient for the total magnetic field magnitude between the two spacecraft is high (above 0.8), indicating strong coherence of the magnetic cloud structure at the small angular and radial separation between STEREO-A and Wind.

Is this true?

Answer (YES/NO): YES